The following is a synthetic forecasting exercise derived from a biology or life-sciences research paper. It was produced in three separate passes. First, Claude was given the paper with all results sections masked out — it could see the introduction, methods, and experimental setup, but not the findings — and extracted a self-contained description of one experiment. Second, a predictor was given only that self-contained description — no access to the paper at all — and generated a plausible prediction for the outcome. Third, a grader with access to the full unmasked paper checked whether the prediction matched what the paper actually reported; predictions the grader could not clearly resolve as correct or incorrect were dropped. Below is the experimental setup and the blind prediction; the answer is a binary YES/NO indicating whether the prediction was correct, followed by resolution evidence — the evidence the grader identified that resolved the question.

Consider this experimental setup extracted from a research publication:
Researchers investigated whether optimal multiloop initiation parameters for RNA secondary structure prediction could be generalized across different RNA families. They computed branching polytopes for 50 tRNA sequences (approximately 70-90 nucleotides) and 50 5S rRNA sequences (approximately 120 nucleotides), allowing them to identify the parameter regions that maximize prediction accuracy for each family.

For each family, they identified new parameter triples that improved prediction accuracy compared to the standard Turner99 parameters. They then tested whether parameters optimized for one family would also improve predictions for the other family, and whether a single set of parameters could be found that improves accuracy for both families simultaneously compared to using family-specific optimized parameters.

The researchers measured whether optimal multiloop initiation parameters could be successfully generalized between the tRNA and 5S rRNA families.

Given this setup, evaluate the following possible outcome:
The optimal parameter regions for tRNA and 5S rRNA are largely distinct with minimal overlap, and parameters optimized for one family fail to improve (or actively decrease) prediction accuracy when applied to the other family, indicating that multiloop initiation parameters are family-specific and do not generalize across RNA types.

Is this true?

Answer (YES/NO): YES